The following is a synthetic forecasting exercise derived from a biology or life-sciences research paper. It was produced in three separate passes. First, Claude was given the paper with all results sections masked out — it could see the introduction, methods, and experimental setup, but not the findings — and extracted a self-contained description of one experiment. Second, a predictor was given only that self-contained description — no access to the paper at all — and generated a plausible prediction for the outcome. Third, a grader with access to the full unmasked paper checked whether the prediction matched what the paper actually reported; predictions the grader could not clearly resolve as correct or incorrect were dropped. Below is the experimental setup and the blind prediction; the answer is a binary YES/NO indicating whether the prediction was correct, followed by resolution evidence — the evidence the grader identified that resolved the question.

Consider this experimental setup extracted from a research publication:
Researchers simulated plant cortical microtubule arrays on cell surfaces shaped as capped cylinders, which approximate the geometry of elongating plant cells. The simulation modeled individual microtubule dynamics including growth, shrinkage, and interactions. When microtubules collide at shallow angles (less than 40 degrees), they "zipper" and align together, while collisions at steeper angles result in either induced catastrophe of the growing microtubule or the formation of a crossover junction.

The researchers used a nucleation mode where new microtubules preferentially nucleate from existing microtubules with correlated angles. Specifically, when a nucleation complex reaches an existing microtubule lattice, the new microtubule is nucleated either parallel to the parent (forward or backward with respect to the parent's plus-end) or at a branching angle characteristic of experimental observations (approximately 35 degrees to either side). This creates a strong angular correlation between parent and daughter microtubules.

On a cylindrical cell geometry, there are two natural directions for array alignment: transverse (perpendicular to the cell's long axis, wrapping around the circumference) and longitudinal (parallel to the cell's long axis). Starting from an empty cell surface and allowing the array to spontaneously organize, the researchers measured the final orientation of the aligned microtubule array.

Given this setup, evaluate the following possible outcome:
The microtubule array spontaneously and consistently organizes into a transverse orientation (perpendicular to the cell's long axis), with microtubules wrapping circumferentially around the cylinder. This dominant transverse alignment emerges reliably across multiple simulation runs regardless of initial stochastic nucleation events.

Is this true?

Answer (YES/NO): NO